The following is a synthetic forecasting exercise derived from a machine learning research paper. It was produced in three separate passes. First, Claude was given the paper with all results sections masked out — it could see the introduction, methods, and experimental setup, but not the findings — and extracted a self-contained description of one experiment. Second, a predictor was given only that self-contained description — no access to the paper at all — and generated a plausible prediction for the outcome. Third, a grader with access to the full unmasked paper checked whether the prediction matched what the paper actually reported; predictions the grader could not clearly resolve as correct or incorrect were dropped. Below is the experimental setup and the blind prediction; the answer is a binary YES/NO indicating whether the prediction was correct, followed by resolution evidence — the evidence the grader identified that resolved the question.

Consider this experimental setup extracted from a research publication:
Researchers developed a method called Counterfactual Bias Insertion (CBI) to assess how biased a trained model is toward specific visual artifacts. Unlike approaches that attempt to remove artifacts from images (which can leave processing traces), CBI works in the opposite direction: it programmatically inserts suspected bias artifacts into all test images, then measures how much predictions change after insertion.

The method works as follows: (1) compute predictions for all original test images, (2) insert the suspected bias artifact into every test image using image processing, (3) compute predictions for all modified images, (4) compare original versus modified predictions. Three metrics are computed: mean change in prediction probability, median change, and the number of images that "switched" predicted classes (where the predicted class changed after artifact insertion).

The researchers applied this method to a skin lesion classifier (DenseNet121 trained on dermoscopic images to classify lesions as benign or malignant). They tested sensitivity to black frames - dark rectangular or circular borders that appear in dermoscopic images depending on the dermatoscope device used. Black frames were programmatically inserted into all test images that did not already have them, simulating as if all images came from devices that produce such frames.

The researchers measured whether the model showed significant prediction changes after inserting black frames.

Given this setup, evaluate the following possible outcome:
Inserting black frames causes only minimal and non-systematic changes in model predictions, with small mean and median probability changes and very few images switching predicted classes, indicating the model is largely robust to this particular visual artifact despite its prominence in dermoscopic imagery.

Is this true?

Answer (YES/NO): NO